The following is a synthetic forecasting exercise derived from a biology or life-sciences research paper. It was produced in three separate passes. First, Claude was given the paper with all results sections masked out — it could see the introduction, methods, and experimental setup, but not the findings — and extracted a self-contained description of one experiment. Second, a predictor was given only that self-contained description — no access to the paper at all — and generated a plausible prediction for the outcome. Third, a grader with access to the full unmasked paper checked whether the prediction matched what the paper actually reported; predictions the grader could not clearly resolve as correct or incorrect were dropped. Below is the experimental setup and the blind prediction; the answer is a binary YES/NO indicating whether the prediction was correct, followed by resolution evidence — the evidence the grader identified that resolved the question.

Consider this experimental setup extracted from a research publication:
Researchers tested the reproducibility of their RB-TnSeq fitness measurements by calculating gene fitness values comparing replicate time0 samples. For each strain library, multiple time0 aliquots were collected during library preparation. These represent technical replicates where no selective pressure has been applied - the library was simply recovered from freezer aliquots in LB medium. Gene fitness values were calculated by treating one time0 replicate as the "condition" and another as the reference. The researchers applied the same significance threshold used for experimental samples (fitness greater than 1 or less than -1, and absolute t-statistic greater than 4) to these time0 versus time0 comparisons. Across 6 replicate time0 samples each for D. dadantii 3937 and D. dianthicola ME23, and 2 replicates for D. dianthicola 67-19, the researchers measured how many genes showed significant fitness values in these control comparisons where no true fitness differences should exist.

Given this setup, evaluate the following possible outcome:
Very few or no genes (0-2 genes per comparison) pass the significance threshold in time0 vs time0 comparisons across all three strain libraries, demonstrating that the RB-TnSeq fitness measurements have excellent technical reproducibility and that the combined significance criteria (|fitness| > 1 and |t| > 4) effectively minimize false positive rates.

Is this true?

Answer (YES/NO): YES